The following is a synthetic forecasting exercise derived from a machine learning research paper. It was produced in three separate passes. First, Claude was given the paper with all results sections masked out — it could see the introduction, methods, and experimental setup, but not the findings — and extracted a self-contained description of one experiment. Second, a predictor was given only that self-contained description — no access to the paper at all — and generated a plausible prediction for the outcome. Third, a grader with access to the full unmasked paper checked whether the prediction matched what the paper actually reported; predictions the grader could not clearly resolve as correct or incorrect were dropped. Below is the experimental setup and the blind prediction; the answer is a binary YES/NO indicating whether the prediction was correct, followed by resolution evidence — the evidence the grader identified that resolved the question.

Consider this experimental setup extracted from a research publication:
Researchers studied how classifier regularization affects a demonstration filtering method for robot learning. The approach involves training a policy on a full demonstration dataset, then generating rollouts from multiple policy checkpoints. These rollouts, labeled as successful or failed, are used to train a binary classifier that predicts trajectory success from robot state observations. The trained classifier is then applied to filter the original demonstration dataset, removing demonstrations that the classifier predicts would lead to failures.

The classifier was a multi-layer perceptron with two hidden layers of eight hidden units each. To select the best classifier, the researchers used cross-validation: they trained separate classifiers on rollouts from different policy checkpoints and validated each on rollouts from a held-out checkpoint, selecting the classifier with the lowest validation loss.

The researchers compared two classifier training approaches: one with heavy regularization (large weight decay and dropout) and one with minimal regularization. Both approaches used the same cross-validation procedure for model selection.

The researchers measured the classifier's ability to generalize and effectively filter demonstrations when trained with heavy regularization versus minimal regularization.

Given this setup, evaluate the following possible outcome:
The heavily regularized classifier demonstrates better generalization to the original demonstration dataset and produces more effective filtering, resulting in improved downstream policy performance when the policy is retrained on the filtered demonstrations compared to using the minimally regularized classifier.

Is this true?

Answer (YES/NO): NO